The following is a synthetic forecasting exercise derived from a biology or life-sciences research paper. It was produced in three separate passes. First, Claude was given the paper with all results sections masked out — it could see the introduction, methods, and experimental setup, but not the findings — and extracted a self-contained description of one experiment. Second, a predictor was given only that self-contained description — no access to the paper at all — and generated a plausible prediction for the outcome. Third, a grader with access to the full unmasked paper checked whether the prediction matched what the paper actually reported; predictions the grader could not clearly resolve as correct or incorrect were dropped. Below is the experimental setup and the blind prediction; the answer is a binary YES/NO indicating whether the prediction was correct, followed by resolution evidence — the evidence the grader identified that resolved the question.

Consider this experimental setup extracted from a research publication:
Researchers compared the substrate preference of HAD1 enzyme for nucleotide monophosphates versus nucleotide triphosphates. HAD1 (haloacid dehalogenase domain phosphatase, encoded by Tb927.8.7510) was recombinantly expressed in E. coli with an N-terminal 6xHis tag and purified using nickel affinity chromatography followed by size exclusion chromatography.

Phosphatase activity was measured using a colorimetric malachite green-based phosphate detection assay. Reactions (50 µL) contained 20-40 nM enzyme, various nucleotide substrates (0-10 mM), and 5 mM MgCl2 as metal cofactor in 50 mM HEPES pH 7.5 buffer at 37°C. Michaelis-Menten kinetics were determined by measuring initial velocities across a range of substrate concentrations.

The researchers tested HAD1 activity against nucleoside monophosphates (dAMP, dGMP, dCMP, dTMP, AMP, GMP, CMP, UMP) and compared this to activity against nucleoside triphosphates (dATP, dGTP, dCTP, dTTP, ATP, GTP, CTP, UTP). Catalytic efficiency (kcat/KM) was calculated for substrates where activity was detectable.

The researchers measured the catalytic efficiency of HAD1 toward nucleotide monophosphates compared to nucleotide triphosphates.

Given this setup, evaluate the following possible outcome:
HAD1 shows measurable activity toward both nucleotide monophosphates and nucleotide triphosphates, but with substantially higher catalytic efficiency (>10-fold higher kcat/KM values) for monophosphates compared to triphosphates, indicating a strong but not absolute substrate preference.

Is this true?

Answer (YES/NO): NO